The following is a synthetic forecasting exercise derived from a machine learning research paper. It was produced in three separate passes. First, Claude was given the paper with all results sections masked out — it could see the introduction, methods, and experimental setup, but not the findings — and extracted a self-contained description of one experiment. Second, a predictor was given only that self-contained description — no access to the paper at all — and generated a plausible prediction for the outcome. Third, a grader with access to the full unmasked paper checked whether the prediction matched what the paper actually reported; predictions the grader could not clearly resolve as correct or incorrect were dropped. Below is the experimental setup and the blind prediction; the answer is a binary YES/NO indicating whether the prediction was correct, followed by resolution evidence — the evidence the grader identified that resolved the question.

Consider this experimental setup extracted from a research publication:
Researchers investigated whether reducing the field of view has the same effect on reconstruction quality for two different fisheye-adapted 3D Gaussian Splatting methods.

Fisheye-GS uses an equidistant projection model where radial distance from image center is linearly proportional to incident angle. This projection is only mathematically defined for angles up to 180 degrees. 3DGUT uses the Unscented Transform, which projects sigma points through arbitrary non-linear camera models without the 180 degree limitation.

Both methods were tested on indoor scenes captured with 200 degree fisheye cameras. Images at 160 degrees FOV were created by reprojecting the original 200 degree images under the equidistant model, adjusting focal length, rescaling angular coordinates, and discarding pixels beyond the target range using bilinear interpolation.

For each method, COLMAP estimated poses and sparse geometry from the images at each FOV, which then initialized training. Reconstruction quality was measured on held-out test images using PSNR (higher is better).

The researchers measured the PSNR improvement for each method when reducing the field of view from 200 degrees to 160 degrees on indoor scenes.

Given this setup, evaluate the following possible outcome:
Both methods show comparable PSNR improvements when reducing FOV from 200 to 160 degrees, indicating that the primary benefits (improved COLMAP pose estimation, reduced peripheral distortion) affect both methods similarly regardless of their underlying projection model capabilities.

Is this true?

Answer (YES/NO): NO